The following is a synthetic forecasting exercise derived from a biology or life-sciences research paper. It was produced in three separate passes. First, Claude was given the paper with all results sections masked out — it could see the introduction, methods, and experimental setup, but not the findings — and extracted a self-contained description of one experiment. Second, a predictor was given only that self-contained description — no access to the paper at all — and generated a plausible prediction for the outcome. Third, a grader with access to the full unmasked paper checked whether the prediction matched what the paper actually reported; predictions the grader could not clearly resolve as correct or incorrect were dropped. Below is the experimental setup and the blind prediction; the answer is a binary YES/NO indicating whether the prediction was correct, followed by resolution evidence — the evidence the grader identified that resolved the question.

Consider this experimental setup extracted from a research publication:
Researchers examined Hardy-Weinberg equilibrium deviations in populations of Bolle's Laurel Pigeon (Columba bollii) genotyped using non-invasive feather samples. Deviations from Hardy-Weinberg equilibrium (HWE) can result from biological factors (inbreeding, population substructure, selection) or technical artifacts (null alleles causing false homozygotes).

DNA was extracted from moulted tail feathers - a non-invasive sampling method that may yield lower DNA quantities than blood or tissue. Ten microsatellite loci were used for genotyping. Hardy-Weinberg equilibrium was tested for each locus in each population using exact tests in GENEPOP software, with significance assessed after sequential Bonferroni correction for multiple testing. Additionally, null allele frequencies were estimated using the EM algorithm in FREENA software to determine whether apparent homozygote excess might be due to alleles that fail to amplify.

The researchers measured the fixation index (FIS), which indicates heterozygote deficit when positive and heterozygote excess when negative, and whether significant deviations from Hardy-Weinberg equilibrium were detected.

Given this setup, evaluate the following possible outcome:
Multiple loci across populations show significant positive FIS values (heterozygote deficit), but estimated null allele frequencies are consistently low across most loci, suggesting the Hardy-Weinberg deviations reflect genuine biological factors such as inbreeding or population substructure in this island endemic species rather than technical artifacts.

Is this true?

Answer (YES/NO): NO